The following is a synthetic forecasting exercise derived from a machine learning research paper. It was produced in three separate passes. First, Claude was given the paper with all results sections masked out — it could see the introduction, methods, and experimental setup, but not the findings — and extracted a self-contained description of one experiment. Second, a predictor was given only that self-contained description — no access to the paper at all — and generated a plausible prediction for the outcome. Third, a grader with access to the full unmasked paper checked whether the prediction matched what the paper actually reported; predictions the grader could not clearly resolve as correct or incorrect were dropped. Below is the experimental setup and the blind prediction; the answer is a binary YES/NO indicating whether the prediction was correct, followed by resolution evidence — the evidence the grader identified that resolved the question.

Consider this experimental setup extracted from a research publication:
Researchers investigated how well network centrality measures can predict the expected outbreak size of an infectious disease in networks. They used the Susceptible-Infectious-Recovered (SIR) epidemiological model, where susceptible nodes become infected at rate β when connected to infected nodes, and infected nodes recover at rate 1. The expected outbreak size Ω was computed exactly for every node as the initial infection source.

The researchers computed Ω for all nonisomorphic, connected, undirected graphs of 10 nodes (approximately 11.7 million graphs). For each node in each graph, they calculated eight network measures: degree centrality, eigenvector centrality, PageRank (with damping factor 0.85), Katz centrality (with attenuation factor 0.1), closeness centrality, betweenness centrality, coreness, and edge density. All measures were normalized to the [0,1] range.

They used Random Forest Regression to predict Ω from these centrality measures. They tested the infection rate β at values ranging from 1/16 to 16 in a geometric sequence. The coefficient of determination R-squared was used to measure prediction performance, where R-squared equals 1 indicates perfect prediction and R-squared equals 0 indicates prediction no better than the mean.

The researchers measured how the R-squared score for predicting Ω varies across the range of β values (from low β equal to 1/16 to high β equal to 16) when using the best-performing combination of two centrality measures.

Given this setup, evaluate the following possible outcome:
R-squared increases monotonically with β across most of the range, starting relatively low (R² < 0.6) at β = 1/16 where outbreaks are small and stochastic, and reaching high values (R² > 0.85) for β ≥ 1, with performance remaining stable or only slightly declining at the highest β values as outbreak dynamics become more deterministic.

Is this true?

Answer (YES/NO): NO